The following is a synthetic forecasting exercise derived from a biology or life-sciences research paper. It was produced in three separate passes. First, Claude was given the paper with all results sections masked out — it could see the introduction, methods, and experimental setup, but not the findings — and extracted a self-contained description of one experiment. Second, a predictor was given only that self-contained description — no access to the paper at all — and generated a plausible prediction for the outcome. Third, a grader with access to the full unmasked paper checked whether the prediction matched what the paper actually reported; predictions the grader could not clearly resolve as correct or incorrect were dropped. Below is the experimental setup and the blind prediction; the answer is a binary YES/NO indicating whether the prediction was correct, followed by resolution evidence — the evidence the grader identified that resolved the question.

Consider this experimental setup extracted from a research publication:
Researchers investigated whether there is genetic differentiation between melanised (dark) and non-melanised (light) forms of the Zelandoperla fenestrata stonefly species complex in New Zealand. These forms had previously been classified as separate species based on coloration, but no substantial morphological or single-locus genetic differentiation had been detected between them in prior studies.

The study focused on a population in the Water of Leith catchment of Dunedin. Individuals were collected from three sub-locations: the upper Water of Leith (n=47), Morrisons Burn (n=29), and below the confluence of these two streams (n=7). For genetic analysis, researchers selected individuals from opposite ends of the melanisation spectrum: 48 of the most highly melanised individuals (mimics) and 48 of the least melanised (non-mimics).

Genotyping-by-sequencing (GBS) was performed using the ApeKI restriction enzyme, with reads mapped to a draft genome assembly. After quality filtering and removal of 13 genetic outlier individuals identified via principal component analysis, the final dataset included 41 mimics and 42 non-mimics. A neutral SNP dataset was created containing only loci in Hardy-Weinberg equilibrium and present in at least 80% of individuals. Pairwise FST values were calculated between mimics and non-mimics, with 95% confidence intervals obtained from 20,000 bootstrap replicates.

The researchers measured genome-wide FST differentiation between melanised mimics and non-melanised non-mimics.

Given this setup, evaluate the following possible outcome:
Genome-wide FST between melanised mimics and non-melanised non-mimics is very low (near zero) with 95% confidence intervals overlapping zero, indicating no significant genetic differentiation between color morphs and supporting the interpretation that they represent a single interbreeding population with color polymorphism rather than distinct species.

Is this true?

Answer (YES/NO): YES